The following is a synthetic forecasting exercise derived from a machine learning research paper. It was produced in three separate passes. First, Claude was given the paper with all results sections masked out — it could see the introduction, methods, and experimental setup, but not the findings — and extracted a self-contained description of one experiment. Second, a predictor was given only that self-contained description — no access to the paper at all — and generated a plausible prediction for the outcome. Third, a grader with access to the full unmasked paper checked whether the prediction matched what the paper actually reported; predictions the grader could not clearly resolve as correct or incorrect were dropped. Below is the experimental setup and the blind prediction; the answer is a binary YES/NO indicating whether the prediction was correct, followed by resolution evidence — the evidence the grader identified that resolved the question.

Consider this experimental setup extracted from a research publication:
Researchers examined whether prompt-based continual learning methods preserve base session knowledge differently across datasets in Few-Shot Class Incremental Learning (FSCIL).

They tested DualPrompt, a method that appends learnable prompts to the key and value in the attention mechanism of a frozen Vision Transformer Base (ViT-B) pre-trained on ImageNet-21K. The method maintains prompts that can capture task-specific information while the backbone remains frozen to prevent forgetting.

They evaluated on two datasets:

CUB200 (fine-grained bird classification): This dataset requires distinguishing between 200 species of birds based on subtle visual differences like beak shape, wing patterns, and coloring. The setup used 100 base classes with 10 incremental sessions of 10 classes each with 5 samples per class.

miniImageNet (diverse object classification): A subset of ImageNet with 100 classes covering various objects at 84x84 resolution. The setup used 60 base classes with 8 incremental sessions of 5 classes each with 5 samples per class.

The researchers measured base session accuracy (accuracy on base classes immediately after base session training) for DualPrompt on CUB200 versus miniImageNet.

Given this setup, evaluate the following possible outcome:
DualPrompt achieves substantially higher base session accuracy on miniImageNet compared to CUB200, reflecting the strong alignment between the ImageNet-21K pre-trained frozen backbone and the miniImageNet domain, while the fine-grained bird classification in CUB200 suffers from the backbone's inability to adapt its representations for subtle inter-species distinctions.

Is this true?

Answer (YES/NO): YES